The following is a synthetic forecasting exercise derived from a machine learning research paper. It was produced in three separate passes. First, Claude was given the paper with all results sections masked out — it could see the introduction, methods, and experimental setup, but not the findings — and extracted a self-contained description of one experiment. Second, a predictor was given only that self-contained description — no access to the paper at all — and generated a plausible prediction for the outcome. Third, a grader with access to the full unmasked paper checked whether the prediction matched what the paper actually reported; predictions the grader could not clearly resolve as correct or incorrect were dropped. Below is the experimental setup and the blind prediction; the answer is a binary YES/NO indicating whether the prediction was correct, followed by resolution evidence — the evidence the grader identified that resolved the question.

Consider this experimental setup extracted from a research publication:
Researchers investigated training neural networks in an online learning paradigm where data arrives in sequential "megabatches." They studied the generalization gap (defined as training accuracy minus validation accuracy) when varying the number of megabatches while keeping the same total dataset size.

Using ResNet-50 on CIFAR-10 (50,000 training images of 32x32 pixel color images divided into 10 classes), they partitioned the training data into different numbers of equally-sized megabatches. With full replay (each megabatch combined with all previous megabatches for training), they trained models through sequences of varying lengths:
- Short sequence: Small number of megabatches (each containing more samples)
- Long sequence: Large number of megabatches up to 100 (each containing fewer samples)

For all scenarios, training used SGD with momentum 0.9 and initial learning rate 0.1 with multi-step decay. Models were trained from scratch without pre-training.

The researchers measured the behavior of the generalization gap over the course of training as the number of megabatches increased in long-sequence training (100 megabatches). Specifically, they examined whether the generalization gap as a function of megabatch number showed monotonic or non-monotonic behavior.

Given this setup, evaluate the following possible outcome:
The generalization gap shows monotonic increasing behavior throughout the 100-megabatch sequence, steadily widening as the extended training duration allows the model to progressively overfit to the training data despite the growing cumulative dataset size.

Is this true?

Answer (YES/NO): NO